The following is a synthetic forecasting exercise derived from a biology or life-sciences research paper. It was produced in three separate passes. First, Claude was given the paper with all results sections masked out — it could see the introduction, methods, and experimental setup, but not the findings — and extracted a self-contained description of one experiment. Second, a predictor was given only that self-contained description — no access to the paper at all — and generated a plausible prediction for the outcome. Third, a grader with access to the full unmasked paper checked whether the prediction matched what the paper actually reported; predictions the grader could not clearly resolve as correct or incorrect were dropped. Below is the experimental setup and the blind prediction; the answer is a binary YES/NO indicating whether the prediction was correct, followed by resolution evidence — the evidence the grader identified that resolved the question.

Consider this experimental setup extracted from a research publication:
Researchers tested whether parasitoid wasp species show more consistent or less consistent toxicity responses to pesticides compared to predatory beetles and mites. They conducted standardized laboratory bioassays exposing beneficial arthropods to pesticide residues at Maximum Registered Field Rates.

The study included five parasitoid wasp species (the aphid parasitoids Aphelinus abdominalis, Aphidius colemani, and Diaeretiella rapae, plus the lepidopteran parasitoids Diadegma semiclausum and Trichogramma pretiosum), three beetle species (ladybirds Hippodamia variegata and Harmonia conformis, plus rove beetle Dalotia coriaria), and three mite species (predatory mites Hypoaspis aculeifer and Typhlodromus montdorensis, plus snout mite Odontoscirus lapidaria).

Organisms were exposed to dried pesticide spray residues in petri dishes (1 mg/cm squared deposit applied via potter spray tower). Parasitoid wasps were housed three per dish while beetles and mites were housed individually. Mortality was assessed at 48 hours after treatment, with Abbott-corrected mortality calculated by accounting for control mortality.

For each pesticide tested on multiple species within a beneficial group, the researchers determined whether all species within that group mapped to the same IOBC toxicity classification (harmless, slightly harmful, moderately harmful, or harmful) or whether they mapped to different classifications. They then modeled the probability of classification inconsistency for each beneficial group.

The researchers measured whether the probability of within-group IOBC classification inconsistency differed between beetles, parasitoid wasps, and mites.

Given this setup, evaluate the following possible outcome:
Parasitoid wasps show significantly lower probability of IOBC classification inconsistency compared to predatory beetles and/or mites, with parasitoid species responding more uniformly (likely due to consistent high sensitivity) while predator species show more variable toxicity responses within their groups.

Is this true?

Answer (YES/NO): NO